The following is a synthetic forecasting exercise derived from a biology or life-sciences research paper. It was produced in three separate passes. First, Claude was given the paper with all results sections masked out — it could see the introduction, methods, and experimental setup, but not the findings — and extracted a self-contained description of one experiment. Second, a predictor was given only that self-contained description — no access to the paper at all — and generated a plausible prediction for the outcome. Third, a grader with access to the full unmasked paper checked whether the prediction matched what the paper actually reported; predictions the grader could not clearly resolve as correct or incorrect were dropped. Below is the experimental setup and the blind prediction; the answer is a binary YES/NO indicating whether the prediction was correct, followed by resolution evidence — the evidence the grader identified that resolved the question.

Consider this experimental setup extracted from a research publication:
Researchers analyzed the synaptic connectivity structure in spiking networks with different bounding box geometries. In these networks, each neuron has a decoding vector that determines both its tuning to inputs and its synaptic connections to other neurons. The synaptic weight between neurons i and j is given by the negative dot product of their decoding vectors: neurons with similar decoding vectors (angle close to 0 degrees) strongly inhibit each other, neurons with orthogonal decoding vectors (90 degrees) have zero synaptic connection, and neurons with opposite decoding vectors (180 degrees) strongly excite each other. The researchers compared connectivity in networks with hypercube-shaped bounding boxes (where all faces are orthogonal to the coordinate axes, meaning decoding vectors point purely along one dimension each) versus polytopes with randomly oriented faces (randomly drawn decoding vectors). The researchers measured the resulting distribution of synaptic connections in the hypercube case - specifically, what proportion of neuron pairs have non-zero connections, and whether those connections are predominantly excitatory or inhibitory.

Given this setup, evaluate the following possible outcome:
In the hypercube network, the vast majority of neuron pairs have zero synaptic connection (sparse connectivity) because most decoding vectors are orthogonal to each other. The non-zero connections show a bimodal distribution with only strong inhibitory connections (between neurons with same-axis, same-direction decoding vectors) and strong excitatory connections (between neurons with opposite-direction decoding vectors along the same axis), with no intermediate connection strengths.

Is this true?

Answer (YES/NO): NO